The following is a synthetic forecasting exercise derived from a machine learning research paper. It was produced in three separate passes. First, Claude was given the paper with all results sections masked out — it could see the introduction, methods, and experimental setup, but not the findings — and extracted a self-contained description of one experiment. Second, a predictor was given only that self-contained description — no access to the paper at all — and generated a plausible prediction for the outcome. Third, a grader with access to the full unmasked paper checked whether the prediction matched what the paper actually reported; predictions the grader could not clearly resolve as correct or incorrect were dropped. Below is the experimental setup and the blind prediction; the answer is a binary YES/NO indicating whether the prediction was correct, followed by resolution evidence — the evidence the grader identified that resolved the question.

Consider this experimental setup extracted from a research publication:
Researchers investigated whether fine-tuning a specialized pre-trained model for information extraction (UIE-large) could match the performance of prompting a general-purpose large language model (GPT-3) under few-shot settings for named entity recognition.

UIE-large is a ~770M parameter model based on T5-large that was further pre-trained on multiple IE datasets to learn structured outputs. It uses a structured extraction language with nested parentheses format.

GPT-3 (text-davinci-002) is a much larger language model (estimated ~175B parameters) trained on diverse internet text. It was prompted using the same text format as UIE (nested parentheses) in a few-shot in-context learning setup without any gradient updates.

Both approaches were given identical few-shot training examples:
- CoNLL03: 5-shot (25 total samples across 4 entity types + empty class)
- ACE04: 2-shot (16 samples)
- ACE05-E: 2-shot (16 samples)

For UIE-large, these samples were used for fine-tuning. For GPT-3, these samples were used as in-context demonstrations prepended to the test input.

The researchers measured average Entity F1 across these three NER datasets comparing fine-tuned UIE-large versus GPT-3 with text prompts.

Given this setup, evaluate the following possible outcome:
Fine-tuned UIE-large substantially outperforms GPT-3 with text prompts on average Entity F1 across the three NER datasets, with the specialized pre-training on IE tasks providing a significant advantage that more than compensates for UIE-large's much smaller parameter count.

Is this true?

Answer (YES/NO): NO